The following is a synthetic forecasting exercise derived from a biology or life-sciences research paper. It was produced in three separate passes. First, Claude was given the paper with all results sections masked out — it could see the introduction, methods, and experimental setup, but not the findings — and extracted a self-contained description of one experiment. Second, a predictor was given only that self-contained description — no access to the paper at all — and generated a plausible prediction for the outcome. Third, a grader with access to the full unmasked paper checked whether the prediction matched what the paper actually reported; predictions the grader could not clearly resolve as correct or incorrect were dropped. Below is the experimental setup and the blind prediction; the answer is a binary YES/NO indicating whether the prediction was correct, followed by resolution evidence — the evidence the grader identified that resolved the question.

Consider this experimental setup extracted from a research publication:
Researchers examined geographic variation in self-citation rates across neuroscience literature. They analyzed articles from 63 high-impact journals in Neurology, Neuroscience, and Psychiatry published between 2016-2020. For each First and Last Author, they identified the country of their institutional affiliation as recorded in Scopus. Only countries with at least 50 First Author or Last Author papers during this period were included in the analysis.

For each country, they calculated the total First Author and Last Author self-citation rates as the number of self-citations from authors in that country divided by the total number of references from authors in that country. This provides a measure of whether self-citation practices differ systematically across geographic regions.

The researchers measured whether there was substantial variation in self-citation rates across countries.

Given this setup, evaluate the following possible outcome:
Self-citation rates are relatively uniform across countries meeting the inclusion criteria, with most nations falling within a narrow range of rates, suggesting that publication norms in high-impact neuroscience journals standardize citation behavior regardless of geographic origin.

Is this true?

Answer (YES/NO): NO